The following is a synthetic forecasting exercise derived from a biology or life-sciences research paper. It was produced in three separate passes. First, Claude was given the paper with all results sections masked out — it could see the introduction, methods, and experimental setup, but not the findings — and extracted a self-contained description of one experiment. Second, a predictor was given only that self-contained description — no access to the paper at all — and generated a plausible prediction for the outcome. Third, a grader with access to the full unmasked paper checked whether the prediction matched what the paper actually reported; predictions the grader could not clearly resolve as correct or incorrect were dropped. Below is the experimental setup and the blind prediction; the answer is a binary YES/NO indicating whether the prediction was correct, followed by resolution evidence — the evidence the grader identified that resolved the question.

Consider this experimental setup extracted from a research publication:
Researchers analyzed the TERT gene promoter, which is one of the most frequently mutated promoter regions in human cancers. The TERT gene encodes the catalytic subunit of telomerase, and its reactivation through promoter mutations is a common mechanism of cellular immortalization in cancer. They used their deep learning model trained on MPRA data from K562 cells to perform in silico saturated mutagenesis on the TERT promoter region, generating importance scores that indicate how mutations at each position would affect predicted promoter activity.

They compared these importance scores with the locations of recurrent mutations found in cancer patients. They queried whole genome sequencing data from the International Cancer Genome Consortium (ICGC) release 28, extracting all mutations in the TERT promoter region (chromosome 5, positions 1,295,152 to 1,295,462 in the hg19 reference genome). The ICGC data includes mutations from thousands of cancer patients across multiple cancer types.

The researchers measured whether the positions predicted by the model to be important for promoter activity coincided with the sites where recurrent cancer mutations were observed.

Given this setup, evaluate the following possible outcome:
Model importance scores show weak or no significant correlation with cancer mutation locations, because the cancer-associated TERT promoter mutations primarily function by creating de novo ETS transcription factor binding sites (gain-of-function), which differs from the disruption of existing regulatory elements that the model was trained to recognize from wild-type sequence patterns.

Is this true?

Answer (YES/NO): NO